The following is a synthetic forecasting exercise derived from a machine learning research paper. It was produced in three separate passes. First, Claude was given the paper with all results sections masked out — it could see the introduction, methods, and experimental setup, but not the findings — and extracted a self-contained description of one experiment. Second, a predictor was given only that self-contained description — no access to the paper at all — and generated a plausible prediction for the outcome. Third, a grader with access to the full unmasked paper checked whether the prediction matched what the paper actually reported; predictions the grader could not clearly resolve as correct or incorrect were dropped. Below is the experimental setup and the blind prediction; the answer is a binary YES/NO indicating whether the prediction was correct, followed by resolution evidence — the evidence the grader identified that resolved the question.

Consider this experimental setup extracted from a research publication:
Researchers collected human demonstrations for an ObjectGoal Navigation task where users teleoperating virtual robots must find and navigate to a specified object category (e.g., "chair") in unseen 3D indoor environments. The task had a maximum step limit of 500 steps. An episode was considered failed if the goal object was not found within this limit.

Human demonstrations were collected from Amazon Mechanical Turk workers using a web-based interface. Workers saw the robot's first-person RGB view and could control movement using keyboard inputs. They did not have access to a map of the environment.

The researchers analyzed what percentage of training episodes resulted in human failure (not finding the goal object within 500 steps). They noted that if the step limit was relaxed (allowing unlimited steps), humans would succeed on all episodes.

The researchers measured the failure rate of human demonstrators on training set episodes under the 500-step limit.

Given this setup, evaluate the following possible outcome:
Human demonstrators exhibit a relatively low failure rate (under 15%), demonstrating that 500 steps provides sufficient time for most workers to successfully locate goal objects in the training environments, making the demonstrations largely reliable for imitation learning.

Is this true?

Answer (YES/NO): YES